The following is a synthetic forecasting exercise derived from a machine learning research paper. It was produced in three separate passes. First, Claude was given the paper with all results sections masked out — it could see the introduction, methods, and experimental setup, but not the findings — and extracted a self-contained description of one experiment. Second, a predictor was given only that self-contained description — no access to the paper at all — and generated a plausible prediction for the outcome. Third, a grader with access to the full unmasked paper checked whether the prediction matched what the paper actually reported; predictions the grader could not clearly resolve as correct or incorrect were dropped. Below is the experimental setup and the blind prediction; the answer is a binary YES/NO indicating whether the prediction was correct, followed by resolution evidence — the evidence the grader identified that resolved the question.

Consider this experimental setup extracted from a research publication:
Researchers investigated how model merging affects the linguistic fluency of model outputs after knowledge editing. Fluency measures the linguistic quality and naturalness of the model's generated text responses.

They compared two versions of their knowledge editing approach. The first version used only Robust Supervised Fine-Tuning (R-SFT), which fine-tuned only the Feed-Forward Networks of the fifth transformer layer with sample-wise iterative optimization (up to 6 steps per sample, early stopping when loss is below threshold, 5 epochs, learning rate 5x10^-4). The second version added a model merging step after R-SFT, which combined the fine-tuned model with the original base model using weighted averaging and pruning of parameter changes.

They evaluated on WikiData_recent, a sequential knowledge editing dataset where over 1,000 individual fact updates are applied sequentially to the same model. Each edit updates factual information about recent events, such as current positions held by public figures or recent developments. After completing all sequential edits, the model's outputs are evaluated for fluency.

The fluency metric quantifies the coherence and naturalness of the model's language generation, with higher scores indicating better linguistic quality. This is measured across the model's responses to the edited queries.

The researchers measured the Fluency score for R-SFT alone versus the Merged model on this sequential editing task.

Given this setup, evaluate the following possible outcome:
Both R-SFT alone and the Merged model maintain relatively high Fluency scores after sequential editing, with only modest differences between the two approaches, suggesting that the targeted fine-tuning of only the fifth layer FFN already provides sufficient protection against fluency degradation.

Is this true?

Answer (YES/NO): NO